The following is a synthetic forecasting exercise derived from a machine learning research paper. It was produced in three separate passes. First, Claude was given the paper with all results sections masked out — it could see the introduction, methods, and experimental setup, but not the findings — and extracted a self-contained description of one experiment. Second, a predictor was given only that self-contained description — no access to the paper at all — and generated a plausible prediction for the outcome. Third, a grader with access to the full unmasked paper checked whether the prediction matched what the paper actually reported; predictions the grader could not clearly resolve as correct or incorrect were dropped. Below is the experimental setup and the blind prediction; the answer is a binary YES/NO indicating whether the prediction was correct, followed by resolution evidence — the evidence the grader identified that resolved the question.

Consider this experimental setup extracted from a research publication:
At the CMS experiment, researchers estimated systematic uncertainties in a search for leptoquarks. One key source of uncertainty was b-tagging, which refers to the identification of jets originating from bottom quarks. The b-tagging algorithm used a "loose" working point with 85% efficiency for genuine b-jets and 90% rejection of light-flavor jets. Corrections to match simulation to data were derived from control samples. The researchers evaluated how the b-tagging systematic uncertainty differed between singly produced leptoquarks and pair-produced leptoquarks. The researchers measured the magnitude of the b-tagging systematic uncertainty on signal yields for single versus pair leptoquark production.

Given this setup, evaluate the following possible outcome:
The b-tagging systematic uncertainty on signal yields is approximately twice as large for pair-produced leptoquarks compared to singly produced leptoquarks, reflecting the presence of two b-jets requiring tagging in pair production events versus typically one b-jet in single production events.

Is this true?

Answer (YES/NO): YES